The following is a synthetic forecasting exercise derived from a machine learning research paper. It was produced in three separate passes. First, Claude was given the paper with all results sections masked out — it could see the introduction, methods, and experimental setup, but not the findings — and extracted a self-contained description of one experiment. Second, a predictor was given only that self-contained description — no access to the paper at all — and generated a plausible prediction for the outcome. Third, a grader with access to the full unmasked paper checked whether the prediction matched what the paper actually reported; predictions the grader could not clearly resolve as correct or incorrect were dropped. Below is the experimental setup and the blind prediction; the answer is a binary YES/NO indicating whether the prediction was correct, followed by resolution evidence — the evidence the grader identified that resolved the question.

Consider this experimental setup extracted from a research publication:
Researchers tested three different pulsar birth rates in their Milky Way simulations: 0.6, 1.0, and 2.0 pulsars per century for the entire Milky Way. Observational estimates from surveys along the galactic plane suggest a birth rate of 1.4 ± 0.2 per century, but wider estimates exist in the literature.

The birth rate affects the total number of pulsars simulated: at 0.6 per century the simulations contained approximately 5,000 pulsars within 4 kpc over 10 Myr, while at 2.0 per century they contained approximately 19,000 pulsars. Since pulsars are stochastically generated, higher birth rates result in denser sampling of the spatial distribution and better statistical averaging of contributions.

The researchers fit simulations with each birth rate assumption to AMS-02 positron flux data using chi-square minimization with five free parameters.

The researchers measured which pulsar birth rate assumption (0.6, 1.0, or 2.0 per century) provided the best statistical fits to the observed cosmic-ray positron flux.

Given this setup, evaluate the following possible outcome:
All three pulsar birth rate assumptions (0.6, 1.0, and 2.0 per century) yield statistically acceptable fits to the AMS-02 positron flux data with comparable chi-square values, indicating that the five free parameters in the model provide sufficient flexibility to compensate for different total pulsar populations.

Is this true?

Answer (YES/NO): NO